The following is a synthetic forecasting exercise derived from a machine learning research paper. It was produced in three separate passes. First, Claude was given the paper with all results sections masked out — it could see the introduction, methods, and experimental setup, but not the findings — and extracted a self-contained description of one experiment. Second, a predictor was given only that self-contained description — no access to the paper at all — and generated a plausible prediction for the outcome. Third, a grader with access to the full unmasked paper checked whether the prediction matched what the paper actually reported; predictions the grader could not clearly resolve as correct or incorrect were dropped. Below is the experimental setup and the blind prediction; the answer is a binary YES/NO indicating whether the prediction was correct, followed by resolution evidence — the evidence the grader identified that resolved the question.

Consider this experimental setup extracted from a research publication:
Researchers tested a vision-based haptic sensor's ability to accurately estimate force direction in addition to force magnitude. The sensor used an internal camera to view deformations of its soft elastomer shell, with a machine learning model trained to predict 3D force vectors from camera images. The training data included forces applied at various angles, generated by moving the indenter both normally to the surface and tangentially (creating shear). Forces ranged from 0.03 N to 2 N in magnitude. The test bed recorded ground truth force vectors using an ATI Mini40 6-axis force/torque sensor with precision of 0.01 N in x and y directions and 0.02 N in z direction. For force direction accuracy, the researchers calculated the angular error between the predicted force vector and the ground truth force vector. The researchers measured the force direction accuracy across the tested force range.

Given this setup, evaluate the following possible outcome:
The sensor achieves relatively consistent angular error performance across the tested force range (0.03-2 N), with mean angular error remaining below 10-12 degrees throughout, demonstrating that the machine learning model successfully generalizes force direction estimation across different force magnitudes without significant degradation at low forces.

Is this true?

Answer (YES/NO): NO